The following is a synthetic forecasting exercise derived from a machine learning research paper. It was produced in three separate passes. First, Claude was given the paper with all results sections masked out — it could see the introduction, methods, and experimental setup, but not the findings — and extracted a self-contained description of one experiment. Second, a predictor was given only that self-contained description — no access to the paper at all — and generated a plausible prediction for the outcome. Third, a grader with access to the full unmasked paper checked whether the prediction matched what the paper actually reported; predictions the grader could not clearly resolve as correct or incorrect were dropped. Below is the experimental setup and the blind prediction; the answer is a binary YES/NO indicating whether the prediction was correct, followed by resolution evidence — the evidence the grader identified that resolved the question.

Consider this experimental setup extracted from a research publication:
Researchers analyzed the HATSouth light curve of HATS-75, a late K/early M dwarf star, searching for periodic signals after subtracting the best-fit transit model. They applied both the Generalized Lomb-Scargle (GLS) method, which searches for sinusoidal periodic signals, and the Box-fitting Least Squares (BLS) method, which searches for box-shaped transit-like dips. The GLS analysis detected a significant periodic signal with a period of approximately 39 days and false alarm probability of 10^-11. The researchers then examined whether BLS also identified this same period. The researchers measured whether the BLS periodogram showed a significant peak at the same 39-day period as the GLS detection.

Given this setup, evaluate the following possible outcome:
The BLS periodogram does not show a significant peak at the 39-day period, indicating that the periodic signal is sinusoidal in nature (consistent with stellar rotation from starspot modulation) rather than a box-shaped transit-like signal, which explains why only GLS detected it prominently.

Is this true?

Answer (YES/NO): YES